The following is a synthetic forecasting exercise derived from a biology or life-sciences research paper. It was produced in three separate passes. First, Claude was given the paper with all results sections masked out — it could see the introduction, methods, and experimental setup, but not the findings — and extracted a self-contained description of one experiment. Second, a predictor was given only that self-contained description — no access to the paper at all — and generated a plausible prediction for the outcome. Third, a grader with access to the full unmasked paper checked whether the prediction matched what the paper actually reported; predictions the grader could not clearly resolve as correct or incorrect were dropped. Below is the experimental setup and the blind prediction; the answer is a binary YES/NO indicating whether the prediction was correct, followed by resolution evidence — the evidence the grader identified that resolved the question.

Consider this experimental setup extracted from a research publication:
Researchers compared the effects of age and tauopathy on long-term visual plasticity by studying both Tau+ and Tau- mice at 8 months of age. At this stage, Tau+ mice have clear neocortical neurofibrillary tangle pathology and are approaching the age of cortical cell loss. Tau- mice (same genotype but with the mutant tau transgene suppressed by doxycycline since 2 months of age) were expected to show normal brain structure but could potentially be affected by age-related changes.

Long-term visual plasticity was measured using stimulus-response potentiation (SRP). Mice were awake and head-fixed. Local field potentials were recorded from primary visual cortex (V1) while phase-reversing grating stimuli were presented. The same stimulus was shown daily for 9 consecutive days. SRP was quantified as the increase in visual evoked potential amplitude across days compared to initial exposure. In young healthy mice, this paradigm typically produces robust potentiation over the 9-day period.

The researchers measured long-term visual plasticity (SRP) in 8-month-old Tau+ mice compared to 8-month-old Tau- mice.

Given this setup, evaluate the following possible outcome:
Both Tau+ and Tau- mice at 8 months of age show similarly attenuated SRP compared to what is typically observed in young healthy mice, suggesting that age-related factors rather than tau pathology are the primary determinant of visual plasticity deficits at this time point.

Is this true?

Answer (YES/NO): NO